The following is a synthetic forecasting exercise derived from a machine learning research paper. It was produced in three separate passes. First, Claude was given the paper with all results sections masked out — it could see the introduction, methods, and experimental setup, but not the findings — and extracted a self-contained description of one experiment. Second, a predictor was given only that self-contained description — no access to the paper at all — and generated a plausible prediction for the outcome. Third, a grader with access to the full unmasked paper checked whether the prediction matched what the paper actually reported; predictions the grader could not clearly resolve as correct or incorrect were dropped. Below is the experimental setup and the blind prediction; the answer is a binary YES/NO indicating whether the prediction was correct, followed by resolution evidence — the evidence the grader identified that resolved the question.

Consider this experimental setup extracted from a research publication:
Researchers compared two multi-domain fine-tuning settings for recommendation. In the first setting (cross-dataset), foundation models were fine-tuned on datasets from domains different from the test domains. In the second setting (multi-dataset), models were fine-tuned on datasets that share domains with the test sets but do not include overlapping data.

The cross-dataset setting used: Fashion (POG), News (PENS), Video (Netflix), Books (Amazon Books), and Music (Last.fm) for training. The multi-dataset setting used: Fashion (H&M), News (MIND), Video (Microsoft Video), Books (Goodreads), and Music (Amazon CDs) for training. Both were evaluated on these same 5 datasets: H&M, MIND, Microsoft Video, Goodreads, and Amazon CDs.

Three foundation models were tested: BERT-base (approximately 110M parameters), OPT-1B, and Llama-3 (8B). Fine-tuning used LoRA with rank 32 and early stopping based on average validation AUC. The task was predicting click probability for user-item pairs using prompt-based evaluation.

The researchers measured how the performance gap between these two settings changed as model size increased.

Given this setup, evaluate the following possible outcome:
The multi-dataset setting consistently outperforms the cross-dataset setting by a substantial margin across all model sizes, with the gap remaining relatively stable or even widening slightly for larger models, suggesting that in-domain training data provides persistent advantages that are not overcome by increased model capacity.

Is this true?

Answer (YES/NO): NO